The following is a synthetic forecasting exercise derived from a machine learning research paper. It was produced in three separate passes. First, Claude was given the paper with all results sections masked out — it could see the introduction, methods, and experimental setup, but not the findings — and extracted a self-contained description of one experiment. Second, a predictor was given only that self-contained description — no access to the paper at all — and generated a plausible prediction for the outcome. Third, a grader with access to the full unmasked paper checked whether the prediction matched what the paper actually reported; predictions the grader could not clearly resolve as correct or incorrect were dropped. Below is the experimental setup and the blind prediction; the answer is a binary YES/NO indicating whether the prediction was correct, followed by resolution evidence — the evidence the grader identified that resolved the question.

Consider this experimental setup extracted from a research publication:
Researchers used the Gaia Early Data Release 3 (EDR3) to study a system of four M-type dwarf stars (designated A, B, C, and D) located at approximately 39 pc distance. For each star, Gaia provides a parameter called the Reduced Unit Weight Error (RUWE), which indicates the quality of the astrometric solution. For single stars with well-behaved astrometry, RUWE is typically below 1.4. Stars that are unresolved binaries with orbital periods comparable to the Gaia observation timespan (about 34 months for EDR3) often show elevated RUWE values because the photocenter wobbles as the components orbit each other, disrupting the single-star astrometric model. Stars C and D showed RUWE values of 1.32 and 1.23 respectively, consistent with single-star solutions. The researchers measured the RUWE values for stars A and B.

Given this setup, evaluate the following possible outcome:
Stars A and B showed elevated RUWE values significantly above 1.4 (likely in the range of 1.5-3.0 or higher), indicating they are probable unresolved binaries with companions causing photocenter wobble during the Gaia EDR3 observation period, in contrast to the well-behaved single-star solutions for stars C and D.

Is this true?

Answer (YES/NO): YES